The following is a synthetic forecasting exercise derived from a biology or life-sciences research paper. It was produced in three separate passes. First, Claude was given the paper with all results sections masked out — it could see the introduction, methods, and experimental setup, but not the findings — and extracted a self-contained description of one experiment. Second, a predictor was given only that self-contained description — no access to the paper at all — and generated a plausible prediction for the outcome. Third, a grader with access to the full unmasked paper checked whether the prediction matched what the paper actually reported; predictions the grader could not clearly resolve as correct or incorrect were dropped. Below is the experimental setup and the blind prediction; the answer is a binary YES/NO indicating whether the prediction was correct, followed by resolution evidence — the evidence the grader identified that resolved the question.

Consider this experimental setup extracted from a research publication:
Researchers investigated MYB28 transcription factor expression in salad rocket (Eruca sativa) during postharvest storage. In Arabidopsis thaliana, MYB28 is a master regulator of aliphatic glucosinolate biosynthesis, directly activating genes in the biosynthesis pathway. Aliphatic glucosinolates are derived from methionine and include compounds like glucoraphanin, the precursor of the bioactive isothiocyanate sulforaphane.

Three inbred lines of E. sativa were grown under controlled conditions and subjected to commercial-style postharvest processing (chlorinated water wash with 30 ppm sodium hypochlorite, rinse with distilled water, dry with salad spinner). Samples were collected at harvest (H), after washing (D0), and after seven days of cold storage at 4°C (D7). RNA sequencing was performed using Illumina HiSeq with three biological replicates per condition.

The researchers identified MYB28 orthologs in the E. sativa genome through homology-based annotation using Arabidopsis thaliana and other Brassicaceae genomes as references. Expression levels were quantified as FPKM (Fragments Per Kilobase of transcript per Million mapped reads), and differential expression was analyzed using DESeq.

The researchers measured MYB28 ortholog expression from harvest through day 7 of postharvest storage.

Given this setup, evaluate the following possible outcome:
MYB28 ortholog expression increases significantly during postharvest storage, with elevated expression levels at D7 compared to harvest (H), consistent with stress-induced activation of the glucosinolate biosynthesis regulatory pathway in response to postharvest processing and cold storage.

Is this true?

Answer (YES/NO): NO